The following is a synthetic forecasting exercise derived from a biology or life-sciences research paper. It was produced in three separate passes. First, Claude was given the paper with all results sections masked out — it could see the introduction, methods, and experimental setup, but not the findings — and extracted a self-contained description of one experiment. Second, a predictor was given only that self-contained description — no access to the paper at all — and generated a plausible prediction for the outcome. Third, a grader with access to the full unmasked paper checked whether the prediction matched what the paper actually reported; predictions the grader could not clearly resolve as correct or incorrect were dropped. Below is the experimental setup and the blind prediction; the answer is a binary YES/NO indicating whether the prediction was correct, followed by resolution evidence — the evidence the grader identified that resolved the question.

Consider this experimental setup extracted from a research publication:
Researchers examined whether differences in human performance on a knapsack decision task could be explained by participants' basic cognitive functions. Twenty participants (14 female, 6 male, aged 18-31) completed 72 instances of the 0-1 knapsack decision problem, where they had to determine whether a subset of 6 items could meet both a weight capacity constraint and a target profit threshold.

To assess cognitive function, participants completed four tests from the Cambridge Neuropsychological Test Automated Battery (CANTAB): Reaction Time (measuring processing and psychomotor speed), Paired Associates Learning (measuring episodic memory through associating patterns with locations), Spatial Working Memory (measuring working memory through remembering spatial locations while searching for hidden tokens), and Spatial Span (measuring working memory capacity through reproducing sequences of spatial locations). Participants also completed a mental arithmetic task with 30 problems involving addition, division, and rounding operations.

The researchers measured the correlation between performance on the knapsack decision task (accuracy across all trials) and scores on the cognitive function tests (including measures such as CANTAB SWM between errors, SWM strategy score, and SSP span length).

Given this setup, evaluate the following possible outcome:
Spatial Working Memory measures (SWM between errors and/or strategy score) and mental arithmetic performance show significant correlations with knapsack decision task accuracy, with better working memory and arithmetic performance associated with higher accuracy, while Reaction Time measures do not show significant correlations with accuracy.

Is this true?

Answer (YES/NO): NO